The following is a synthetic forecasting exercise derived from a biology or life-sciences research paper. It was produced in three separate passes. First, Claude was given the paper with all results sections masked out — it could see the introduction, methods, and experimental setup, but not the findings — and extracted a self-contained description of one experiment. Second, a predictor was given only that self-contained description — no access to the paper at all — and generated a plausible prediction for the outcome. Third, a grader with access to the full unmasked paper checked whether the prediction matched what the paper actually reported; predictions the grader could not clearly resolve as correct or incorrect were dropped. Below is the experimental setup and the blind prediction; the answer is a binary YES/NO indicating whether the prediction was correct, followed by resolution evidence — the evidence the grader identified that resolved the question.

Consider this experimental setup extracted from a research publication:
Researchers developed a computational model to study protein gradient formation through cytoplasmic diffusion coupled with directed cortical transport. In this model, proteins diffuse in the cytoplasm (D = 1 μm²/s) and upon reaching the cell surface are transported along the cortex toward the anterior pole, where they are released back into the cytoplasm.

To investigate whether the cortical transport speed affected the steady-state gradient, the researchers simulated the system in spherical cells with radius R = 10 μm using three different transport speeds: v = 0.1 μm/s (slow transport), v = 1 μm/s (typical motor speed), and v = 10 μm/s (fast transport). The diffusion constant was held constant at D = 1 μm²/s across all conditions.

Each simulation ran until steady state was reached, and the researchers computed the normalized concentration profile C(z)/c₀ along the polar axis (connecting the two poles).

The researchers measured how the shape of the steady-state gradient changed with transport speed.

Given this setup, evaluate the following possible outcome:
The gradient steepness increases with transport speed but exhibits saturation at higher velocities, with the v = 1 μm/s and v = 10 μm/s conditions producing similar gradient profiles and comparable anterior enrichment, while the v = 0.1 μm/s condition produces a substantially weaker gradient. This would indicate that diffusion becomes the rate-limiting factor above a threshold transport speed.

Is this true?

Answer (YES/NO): NO